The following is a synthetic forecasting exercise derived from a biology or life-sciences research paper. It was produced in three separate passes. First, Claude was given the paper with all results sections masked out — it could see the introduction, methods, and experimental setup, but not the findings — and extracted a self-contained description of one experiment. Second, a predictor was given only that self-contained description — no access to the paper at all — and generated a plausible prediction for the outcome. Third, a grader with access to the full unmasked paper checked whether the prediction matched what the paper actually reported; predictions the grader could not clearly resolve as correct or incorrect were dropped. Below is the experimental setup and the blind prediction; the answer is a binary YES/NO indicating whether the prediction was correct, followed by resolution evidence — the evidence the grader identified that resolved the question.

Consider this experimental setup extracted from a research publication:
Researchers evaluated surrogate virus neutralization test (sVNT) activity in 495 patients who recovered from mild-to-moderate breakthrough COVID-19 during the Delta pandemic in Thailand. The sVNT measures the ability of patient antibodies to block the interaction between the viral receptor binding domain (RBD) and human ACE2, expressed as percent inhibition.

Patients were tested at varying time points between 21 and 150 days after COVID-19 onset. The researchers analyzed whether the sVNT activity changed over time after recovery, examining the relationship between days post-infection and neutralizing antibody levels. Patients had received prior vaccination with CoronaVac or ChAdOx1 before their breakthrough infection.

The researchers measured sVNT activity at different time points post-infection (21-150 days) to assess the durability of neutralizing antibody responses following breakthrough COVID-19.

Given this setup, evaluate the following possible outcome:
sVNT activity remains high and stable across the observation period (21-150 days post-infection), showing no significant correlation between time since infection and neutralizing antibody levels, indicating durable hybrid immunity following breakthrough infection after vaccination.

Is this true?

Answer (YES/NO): NO